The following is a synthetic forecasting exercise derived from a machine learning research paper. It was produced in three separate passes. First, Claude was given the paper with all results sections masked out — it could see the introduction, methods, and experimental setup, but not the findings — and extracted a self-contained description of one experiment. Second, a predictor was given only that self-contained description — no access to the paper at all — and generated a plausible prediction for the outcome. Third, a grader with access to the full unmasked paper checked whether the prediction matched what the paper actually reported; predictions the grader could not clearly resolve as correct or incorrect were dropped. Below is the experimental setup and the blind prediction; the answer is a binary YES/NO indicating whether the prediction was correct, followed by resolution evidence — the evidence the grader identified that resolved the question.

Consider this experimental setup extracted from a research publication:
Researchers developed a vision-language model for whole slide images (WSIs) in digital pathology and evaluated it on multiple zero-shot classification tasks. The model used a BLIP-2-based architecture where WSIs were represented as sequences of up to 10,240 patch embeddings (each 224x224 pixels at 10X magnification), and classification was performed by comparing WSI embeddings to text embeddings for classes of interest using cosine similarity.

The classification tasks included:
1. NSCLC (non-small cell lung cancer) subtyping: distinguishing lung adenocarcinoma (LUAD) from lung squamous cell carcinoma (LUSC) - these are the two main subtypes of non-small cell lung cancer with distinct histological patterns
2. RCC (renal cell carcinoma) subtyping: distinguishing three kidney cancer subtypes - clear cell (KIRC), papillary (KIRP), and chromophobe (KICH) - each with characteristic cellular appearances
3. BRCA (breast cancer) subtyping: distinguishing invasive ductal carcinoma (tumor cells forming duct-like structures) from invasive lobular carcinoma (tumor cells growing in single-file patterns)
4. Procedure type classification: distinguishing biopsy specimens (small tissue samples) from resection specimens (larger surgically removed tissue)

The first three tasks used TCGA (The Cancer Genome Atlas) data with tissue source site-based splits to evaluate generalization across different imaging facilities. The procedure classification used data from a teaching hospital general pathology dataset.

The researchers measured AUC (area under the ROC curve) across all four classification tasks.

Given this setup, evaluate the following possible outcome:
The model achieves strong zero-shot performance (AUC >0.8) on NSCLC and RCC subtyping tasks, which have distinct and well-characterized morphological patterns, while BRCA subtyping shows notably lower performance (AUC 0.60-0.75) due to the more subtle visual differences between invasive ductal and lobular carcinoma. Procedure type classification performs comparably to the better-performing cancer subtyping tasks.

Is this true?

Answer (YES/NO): NO